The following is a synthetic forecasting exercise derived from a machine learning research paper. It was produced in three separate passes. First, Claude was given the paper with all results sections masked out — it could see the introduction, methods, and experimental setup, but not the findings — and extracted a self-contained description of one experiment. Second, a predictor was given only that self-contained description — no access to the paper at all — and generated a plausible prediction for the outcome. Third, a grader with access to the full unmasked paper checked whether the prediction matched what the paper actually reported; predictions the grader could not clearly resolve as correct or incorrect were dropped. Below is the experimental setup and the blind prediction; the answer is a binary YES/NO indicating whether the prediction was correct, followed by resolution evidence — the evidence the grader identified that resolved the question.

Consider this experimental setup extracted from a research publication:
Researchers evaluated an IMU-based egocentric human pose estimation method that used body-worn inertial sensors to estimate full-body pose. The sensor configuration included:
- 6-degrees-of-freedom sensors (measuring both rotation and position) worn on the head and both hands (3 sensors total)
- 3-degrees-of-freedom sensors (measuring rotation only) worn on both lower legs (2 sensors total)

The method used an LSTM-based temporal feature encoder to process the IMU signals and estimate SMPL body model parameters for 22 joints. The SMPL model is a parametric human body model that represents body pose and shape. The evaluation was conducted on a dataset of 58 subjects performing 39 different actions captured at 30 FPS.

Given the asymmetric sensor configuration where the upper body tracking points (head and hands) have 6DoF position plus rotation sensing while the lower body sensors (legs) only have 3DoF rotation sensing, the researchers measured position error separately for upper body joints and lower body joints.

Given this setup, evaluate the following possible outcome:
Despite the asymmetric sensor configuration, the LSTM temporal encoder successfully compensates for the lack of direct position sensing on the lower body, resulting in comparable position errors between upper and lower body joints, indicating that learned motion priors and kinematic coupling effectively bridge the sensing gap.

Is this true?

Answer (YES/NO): NO